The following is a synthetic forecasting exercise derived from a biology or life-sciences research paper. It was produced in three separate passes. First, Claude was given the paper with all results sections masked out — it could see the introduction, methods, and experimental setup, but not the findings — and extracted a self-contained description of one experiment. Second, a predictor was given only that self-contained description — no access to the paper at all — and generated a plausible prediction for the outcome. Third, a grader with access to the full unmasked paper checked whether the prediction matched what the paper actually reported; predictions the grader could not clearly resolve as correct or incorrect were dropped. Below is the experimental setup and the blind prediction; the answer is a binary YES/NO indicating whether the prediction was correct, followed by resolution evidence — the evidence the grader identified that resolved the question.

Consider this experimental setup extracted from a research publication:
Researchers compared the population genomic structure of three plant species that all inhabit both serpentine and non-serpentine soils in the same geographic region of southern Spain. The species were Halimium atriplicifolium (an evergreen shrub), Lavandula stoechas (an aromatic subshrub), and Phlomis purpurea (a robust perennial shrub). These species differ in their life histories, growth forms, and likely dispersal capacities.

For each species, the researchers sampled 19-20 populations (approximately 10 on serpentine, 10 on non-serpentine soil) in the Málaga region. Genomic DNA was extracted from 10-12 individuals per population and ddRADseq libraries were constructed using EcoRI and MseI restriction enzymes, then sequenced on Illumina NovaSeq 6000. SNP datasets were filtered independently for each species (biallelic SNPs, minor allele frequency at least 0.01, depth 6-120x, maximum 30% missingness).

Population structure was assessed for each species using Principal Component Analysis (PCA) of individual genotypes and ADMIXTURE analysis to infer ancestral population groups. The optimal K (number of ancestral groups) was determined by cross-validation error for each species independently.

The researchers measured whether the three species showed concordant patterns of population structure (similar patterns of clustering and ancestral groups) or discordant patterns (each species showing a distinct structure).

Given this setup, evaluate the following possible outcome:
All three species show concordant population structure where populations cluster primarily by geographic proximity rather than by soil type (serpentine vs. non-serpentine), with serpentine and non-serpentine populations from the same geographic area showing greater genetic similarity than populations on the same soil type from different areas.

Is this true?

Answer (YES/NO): NO